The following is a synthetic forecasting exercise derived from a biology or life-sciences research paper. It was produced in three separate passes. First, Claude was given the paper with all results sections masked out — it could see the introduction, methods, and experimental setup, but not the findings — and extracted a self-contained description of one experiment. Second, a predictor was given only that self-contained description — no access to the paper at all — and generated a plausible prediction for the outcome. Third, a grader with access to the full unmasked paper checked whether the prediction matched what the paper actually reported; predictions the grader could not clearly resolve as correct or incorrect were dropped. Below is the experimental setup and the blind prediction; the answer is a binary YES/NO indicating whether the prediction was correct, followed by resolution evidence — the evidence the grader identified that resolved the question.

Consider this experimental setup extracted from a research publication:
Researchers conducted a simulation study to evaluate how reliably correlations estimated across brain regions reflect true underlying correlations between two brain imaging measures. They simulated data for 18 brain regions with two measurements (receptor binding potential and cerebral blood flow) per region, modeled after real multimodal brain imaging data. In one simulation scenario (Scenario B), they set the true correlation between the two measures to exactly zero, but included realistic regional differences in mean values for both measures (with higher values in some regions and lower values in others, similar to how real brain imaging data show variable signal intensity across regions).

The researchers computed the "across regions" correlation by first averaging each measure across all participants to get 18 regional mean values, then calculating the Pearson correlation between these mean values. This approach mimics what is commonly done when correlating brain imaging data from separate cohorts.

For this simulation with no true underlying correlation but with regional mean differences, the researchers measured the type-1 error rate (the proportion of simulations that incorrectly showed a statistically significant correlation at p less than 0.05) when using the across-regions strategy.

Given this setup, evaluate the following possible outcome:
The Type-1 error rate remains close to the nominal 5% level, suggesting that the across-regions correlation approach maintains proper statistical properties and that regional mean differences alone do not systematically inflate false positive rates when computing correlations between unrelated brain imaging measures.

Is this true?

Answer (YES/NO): NO